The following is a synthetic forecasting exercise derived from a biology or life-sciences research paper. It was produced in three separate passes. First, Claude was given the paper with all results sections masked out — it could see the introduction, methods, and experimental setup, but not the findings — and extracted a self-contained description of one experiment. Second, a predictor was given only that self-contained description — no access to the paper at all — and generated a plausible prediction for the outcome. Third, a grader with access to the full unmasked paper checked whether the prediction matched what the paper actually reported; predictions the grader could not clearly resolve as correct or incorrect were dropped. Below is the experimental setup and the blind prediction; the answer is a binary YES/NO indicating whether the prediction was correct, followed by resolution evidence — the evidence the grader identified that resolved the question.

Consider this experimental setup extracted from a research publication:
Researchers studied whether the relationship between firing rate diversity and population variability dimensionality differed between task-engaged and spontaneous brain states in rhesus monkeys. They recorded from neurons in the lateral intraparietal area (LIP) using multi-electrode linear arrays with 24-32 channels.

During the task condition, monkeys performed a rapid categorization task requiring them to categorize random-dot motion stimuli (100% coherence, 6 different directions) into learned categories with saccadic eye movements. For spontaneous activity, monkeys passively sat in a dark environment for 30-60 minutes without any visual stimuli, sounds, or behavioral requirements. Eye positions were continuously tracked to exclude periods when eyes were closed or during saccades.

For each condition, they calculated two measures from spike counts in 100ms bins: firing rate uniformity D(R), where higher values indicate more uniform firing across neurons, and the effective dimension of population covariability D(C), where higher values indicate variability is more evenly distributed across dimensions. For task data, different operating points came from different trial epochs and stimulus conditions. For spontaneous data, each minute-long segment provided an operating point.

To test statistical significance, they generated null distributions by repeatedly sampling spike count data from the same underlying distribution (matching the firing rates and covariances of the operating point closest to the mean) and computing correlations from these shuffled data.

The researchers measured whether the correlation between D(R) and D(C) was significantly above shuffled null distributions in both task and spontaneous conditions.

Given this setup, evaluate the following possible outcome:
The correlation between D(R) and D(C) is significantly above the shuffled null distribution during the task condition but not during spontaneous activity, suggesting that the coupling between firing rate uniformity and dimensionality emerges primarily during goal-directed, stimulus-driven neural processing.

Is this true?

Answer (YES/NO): NO